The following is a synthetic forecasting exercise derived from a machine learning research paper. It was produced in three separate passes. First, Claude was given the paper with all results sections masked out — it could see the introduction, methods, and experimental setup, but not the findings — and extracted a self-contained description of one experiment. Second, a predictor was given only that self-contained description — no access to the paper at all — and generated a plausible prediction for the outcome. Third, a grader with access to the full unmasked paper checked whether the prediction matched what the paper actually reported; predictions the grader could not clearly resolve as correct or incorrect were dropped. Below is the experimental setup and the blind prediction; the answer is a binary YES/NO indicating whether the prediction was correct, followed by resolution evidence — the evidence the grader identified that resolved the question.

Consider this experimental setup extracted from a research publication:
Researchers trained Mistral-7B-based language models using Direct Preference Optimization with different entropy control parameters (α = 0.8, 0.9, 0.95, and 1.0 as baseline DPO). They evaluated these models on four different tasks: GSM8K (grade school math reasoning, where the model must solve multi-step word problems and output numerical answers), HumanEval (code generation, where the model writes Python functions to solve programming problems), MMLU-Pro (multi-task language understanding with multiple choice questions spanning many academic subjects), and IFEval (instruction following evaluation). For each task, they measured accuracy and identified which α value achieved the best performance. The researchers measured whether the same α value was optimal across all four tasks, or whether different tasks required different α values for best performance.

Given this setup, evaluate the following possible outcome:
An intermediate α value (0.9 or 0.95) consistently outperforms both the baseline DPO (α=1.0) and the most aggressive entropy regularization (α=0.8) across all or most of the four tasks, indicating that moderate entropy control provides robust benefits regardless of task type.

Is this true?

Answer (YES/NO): YES